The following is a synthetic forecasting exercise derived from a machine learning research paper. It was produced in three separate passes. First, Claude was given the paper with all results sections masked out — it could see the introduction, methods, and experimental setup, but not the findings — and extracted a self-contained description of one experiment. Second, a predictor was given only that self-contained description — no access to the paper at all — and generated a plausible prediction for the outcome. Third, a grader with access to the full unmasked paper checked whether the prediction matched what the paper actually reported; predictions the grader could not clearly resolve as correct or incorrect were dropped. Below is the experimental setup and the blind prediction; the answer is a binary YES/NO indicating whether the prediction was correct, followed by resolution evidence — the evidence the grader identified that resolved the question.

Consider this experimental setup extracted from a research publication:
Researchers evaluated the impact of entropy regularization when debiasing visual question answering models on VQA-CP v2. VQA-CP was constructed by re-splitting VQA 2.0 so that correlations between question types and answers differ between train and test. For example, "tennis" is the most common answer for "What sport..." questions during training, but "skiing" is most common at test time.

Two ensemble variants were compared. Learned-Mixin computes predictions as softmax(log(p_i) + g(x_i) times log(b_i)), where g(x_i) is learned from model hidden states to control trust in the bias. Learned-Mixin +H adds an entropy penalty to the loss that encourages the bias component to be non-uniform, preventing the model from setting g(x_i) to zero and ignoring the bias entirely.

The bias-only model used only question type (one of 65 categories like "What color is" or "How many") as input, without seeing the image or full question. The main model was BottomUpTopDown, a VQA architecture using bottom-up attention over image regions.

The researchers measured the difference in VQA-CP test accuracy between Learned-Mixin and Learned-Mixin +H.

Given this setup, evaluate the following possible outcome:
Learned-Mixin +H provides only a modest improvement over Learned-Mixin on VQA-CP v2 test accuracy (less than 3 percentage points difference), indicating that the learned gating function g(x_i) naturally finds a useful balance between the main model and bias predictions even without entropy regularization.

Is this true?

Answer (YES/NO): NO